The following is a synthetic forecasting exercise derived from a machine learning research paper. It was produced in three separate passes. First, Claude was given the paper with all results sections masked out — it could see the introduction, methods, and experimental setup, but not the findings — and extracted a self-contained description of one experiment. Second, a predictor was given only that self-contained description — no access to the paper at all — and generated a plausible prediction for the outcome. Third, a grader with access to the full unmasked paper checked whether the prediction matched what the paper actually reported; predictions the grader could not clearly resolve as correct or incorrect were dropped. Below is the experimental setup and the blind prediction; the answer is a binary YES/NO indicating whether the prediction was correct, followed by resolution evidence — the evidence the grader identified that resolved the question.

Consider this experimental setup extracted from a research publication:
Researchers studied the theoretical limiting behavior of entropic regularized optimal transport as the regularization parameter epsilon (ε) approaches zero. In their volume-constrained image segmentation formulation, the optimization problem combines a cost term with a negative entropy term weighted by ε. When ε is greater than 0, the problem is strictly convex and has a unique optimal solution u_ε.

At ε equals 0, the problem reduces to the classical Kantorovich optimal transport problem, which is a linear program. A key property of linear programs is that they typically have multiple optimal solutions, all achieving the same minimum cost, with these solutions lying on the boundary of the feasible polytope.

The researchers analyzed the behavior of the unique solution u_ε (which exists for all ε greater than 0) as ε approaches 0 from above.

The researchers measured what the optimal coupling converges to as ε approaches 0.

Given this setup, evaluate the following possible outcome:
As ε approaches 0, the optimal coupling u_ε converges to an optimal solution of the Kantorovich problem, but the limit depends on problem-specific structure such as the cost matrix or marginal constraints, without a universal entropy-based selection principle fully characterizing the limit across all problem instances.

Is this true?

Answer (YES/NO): NO